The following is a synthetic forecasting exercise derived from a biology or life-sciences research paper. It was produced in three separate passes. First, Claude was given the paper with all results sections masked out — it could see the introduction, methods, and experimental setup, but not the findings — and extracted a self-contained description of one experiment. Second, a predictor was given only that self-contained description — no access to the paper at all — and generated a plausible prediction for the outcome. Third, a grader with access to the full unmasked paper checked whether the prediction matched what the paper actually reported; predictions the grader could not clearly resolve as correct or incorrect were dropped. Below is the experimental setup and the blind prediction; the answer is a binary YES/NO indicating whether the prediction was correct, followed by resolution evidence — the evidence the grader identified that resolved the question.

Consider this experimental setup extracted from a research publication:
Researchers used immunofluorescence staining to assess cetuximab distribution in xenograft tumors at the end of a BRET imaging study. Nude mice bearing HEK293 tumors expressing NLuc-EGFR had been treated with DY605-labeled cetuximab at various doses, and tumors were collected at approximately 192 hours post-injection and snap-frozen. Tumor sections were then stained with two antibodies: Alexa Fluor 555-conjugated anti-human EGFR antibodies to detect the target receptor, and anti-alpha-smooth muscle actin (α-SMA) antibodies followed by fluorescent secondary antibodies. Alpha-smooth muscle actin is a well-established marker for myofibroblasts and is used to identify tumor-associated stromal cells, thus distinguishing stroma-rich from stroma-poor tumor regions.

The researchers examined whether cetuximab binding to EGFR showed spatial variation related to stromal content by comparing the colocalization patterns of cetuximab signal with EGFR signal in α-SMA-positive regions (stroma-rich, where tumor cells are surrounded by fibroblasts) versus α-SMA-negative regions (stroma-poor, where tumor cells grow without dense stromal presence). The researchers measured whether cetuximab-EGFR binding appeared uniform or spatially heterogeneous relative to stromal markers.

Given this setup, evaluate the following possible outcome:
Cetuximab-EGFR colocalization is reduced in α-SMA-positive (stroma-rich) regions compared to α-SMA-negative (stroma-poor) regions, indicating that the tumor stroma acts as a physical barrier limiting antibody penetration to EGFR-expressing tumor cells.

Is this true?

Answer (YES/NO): NO